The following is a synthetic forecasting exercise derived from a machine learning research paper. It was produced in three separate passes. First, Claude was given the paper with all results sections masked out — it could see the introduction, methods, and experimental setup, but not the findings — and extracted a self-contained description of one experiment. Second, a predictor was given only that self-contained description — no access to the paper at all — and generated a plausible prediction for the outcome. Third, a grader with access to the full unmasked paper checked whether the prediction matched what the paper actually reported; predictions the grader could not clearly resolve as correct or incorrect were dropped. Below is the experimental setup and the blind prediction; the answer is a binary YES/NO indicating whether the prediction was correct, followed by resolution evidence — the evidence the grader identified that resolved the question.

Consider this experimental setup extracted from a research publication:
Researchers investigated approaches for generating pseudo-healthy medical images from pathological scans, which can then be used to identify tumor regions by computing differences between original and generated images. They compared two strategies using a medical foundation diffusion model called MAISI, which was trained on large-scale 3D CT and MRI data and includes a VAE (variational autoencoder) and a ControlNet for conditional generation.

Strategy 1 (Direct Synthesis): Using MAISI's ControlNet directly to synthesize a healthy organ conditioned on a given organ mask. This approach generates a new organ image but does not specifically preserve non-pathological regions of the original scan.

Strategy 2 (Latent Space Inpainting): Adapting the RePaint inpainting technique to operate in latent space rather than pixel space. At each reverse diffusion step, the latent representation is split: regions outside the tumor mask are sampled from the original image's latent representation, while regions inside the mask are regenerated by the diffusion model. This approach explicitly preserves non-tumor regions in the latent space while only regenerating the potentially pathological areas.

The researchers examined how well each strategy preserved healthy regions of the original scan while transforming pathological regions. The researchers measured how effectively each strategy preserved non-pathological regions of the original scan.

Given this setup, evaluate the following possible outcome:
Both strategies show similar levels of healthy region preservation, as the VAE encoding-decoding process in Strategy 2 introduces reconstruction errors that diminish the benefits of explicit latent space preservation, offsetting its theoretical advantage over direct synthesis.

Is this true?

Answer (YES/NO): NO